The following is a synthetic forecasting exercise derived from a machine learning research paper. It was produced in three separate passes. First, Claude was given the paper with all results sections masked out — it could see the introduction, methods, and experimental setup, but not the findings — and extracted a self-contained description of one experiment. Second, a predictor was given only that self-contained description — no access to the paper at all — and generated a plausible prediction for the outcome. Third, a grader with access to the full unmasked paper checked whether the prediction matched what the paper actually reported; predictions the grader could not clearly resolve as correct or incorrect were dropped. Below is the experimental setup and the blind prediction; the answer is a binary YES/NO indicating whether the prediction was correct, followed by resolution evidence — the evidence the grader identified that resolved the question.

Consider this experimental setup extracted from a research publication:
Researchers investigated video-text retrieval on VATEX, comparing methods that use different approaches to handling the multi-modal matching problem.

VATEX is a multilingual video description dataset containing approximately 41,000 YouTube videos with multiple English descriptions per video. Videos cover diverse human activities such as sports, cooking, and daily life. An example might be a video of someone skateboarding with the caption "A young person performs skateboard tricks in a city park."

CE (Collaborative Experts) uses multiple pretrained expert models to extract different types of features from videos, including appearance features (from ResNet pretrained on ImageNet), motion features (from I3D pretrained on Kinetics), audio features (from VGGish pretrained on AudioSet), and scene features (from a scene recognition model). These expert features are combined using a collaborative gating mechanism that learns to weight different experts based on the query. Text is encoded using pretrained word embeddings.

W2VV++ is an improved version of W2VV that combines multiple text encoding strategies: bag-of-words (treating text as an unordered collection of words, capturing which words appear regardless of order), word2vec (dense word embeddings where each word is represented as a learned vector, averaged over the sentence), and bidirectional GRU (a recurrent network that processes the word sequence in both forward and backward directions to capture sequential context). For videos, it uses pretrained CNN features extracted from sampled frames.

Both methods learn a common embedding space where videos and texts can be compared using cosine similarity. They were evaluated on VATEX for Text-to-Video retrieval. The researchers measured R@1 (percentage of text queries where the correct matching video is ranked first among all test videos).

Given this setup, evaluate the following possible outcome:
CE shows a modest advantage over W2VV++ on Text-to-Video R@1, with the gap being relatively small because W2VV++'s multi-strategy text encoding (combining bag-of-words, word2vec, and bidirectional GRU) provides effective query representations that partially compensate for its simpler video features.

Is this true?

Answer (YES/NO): NO